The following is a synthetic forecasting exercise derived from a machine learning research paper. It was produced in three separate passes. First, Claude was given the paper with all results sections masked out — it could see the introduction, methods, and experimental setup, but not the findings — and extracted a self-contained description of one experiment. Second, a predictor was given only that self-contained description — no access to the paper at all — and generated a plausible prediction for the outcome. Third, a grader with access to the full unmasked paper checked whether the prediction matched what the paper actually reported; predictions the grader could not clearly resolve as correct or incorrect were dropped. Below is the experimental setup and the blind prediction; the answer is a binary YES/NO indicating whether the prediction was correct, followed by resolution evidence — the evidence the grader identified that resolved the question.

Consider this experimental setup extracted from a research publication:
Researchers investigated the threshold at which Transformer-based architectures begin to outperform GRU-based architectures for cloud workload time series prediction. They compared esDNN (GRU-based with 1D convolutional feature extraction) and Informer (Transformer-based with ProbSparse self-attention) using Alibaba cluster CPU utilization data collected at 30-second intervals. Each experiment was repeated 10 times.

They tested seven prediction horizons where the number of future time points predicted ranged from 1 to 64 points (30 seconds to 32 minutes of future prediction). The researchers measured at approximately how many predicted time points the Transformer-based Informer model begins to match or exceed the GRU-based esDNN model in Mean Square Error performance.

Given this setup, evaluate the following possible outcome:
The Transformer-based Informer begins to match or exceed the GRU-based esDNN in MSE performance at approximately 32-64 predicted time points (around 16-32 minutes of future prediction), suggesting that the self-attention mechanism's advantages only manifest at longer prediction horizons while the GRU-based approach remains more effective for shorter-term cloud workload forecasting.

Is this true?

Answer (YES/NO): NO